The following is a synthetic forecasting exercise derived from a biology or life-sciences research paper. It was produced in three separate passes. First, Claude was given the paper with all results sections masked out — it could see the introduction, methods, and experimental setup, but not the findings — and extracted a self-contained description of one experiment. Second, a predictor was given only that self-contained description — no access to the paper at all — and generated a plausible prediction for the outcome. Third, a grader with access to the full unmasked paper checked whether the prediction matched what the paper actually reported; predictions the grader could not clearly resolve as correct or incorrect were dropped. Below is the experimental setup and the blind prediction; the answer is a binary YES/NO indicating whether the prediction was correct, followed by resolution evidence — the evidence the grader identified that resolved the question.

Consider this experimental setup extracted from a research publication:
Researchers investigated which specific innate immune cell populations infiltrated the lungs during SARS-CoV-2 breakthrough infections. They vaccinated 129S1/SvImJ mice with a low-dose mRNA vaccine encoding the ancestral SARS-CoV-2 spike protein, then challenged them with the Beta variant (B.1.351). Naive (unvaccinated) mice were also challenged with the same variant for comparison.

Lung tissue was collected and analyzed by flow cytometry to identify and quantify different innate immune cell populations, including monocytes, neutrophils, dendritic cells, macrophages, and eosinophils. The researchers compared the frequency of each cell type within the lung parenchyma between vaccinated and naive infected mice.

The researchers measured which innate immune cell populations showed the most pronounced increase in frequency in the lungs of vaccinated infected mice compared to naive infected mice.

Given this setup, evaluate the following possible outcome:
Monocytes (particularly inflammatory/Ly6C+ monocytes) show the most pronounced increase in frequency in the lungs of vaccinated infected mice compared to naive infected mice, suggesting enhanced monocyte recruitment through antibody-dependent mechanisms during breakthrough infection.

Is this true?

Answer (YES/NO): NO